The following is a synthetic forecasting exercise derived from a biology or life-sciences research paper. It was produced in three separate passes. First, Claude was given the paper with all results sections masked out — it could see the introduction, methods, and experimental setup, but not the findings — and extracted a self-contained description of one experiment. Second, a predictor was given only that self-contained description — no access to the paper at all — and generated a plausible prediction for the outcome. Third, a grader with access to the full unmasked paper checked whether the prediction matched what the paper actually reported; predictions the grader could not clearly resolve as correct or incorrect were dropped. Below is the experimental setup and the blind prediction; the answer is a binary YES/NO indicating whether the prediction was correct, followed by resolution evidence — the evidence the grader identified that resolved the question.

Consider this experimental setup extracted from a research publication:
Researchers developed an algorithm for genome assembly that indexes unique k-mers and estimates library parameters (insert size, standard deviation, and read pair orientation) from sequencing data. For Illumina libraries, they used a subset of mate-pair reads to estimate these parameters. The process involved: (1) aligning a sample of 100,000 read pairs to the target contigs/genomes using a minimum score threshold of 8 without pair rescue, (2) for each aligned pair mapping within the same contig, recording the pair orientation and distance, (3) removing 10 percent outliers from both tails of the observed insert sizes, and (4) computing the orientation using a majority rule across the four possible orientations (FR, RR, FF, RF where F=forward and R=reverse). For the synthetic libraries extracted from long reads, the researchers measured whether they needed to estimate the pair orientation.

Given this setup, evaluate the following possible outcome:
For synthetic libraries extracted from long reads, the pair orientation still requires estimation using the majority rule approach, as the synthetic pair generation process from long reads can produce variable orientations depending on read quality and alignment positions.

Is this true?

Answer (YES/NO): NO